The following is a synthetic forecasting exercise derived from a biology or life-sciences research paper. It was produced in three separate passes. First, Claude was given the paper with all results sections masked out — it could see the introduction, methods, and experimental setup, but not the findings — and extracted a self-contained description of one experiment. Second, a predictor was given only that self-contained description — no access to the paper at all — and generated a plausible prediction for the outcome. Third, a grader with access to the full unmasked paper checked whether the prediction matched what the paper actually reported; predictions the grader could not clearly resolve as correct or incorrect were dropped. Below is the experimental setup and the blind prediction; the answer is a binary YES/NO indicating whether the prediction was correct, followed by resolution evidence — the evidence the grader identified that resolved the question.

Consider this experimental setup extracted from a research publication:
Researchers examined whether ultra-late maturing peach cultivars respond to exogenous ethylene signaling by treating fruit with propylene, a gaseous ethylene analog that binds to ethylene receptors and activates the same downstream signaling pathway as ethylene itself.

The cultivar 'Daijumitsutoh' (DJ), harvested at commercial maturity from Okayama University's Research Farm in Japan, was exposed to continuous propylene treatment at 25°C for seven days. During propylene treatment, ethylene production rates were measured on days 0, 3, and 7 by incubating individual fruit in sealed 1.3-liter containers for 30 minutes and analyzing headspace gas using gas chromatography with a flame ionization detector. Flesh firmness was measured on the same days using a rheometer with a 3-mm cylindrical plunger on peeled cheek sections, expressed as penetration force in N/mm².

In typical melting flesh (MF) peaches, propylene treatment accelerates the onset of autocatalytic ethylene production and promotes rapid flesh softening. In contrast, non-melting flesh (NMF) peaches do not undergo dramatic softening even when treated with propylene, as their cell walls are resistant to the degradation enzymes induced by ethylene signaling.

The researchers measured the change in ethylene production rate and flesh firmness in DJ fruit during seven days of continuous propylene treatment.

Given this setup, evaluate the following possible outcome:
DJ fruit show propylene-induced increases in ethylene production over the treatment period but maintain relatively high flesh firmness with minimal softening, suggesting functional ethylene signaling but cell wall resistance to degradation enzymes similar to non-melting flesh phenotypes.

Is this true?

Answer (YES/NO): YES